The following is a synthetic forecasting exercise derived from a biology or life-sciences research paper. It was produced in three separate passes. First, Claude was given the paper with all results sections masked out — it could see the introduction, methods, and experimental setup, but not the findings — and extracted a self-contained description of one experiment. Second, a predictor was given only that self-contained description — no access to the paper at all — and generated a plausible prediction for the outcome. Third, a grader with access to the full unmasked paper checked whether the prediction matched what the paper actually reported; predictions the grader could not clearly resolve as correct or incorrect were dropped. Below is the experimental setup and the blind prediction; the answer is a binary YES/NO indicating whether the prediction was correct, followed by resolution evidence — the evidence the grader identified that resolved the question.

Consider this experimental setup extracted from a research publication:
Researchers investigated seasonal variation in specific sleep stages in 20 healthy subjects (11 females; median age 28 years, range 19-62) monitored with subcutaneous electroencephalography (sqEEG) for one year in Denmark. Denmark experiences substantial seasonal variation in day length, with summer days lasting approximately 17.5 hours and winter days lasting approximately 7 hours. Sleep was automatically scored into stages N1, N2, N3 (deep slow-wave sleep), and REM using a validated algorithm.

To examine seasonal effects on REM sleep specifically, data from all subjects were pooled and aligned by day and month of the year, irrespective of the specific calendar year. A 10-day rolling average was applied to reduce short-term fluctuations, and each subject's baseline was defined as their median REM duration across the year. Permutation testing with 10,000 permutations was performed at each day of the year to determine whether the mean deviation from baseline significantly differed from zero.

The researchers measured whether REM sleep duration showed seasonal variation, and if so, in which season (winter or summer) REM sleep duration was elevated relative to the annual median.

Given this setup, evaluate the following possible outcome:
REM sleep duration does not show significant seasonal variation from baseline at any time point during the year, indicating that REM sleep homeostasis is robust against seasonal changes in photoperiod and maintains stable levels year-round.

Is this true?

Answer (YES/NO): NO